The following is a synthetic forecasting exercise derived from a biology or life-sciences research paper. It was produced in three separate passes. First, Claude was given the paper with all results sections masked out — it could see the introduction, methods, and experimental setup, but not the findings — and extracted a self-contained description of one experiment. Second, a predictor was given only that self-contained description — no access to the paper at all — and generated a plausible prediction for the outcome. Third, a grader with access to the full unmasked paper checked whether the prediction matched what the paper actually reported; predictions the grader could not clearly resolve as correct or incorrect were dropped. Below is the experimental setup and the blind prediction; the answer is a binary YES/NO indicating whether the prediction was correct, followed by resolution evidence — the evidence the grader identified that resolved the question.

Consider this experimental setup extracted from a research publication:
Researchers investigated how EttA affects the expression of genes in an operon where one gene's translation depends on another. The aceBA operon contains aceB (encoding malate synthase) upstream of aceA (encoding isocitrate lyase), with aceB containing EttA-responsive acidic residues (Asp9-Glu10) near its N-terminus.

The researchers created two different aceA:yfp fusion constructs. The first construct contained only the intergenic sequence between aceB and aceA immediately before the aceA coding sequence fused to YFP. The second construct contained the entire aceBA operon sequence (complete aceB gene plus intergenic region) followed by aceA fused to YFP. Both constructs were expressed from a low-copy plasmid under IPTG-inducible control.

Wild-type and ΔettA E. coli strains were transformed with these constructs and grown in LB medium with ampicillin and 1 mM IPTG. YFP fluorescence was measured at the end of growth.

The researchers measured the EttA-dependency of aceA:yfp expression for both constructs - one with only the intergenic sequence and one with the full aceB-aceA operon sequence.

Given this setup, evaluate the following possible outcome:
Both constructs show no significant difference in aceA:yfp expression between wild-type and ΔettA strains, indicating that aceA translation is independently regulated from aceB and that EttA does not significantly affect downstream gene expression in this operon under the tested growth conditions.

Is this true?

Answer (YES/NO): NO